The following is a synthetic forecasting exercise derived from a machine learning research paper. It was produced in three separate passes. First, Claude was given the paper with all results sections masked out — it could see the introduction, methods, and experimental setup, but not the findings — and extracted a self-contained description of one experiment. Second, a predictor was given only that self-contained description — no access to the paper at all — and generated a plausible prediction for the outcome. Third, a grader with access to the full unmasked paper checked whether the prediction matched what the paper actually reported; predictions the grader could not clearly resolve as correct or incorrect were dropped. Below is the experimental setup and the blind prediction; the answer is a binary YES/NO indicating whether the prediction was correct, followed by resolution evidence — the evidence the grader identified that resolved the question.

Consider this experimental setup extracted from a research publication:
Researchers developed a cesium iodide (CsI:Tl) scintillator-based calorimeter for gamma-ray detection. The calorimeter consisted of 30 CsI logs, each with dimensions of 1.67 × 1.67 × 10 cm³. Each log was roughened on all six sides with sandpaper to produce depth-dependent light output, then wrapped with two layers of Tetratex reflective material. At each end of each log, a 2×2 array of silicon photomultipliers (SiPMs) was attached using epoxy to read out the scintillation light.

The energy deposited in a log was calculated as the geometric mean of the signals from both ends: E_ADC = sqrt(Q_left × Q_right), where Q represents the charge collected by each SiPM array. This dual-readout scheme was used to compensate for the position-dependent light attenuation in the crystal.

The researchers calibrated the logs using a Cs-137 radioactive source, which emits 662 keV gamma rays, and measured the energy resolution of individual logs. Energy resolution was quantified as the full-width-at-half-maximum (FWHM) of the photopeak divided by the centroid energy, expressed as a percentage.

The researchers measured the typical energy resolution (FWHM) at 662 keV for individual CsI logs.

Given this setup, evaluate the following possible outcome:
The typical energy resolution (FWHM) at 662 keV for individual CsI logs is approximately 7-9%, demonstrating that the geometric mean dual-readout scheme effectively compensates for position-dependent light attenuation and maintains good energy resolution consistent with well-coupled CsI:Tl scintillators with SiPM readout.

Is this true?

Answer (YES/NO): YES